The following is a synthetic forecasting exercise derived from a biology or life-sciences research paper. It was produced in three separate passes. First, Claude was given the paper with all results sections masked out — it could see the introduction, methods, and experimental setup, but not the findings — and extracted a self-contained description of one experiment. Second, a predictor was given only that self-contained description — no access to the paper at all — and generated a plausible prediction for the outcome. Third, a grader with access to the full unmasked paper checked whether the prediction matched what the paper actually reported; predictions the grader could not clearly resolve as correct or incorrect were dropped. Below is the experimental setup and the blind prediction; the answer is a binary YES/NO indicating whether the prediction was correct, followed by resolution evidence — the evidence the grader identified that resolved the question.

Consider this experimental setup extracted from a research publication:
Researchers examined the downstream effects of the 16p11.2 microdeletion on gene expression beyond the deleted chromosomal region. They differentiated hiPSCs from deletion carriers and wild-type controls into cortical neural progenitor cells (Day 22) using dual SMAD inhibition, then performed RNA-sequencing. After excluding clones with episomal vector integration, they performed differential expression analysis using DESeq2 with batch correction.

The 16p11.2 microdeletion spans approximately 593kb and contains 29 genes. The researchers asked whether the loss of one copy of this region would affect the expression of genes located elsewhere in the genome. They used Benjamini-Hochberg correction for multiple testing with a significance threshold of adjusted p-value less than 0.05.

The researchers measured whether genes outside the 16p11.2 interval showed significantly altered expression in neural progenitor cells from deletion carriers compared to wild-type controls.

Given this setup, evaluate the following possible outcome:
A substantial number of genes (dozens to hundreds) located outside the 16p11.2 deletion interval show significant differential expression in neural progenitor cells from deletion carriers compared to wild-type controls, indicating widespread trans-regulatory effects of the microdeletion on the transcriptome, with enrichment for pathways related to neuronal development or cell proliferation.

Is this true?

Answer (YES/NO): YES